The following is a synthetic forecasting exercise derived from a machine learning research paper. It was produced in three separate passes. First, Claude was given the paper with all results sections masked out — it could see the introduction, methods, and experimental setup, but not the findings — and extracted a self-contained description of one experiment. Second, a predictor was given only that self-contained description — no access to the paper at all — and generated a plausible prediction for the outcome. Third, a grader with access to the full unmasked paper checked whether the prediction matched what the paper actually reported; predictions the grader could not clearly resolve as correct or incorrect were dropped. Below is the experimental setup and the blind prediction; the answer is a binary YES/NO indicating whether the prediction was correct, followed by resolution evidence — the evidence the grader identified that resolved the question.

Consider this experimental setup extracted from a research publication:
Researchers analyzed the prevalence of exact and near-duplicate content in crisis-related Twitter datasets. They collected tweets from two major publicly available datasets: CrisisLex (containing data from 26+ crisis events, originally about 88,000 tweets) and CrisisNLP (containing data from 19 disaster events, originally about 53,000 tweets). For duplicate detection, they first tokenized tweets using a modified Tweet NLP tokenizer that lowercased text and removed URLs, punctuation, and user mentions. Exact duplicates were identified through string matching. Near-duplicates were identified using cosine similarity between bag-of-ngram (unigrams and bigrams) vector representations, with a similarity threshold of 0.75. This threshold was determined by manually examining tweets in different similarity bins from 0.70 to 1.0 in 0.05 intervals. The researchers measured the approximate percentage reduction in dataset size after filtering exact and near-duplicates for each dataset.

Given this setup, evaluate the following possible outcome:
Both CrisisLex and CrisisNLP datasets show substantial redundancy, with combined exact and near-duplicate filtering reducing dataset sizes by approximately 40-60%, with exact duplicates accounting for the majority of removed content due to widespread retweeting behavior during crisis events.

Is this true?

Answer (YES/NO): NO